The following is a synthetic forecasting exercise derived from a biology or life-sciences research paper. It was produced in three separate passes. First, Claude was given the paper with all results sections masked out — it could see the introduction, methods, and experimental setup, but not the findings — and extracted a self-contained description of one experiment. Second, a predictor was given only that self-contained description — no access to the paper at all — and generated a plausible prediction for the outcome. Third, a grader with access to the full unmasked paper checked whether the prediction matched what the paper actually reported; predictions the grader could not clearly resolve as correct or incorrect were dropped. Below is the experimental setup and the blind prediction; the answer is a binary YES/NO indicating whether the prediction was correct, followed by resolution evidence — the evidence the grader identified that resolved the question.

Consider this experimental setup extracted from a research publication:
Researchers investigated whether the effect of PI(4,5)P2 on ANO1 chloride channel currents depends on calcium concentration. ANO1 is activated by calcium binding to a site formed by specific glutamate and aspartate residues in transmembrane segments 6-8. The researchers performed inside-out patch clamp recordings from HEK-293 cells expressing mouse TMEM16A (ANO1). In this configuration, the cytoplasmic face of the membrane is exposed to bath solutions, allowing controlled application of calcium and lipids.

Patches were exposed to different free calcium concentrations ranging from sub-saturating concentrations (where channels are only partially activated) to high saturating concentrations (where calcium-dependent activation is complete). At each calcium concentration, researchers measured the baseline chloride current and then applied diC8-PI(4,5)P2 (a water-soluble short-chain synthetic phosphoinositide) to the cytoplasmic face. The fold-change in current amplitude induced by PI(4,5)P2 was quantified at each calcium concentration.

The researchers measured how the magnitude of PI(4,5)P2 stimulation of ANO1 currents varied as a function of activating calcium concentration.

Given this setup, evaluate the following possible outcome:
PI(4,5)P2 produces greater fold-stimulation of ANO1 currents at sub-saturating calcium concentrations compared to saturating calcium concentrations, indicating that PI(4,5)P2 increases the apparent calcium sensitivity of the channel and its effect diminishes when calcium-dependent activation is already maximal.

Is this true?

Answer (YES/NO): YES